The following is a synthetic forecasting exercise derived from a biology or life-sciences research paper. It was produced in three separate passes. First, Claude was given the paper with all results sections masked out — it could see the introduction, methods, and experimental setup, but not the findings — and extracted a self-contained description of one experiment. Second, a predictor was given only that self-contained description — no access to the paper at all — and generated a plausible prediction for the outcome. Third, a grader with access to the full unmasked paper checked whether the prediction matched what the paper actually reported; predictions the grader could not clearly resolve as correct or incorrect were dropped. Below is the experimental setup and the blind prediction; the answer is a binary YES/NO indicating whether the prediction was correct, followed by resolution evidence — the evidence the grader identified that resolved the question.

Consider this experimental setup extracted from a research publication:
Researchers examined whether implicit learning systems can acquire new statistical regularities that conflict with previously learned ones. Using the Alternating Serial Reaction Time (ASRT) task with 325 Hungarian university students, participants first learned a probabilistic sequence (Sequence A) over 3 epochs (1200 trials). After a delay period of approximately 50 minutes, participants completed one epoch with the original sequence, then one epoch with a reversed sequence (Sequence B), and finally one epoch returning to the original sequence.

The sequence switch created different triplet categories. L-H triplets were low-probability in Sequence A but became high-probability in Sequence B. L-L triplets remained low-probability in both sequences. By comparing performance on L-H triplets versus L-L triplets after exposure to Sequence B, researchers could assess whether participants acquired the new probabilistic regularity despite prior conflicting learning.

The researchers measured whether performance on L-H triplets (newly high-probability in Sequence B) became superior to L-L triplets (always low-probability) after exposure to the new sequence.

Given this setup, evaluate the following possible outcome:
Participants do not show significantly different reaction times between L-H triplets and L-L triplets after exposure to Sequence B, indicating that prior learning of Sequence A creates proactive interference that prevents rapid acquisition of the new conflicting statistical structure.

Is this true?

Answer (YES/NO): NO